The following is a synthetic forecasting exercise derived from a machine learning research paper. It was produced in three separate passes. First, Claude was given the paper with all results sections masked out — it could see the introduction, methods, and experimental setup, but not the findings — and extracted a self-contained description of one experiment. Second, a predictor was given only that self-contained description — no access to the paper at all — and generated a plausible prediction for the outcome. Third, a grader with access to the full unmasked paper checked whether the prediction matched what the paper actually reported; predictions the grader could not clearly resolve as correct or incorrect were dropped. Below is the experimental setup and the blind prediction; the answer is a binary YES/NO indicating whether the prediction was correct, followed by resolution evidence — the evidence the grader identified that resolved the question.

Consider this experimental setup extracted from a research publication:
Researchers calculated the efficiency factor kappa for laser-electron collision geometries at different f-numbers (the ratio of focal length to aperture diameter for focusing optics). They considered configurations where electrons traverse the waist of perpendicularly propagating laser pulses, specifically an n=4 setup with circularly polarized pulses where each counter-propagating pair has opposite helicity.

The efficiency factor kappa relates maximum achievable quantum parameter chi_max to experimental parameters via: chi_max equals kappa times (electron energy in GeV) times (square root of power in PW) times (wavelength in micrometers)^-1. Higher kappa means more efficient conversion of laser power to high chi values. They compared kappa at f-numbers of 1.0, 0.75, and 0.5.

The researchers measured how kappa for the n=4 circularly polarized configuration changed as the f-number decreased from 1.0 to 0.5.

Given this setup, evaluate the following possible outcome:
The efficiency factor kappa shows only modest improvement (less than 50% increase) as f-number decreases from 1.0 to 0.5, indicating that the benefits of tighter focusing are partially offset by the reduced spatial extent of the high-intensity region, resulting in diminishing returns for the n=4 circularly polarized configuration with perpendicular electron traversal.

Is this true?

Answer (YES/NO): NO